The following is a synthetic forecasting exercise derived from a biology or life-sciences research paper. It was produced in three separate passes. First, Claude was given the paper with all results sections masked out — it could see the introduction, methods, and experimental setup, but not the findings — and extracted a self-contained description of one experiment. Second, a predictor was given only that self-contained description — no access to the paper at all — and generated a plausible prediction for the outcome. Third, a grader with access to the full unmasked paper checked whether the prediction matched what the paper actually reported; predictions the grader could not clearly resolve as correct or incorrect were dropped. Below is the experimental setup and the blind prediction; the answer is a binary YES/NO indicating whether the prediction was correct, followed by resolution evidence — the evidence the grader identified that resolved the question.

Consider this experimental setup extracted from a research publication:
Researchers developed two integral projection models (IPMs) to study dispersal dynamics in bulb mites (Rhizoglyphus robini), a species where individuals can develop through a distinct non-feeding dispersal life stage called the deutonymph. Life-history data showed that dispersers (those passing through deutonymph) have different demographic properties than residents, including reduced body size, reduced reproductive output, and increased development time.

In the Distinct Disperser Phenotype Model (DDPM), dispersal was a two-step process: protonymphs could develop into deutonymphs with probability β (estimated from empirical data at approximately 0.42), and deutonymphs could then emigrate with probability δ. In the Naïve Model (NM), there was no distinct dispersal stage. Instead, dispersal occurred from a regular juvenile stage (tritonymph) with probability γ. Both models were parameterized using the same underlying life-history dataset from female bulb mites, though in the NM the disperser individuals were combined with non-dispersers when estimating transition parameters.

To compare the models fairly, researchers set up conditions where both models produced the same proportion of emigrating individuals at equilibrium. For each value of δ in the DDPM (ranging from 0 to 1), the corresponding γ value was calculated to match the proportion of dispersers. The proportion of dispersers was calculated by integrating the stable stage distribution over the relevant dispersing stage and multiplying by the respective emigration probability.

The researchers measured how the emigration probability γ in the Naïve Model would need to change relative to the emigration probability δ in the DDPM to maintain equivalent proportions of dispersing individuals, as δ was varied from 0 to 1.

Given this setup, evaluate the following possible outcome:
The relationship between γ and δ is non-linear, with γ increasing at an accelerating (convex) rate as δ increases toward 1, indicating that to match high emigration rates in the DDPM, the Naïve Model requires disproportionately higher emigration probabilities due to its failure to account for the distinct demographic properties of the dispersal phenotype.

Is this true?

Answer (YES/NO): NO